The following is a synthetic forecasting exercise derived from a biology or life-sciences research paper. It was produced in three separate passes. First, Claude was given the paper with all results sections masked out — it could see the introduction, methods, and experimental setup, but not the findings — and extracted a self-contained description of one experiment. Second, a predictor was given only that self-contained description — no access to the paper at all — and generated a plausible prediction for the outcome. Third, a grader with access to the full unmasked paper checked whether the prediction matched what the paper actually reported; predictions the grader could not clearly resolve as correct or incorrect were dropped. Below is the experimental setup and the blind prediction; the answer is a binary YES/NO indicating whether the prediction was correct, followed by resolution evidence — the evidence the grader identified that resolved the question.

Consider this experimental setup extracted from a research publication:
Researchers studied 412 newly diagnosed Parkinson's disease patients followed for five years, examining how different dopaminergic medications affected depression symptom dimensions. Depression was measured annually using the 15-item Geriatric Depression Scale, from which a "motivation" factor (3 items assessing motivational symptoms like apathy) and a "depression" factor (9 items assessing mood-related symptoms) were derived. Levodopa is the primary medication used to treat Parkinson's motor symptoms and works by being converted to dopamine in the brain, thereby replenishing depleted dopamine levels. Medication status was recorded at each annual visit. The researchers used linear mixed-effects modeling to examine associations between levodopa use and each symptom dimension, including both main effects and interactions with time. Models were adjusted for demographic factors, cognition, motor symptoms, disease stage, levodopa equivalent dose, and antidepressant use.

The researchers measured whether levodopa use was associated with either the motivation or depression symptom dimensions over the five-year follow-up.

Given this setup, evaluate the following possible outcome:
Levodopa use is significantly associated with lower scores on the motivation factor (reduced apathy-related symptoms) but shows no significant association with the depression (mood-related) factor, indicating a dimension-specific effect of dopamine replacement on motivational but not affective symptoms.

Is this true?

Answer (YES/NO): NO